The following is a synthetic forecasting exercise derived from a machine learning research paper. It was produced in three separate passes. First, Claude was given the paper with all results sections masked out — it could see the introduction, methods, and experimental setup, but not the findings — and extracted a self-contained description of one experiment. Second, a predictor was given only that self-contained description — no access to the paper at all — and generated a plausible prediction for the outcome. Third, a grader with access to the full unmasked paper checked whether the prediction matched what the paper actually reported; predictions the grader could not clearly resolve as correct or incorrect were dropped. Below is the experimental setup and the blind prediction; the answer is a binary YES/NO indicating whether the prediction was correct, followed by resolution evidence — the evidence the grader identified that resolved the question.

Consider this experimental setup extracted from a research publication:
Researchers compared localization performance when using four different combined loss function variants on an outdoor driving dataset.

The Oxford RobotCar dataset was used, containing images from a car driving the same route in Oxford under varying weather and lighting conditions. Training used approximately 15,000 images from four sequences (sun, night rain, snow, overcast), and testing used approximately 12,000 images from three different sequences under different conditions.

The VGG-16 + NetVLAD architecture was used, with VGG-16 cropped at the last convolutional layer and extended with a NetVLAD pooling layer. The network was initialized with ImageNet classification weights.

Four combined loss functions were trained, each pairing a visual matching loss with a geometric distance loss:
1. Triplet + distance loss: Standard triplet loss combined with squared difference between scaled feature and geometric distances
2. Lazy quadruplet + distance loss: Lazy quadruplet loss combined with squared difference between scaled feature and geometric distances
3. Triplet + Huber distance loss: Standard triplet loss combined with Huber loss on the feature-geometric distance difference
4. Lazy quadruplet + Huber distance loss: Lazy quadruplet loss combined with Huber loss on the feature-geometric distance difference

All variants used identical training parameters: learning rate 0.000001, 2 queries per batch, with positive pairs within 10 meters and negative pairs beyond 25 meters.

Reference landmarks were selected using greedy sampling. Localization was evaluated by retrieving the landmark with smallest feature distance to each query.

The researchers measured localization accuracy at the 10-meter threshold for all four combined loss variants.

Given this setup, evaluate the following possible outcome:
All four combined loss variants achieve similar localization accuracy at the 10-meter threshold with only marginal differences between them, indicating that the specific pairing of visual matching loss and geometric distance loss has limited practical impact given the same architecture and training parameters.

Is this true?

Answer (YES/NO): NO